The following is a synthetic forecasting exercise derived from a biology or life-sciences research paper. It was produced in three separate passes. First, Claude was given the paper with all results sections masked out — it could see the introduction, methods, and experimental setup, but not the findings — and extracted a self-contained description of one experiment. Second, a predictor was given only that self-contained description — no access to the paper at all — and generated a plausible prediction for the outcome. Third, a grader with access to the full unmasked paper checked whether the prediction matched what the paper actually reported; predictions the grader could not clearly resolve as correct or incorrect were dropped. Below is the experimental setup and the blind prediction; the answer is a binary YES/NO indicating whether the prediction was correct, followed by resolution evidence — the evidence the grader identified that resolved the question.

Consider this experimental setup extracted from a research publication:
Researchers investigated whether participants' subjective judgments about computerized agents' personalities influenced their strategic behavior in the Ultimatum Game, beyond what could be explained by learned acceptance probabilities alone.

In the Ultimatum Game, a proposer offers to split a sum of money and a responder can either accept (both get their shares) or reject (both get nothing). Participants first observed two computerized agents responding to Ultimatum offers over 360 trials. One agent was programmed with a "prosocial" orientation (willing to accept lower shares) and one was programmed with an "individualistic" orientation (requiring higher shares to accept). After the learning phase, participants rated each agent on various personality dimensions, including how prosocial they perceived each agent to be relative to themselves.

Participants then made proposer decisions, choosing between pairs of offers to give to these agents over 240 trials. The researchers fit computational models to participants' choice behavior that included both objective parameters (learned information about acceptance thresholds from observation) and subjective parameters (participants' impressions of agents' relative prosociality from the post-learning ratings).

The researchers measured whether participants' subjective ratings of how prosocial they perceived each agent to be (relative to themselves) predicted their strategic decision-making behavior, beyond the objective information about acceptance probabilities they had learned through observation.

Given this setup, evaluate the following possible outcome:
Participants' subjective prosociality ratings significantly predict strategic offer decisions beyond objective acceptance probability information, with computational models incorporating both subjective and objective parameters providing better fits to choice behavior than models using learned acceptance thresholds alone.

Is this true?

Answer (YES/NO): YES